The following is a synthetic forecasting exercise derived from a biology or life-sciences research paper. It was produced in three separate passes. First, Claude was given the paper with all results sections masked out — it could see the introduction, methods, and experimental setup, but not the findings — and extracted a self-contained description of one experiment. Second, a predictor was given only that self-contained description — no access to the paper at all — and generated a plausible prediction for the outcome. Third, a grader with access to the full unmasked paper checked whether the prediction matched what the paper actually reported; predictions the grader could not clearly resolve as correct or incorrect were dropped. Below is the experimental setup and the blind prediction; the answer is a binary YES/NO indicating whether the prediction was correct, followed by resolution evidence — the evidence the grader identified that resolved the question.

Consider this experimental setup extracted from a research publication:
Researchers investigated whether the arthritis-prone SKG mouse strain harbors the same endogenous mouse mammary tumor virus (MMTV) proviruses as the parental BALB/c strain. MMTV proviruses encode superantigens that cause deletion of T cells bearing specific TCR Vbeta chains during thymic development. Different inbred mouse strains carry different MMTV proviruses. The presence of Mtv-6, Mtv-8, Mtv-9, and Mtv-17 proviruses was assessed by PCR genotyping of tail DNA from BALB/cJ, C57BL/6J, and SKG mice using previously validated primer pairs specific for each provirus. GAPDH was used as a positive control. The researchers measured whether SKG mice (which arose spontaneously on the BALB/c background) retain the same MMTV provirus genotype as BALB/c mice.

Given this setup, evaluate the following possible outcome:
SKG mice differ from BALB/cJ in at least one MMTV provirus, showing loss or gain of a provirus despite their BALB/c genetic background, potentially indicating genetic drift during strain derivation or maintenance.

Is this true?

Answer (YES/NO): NO